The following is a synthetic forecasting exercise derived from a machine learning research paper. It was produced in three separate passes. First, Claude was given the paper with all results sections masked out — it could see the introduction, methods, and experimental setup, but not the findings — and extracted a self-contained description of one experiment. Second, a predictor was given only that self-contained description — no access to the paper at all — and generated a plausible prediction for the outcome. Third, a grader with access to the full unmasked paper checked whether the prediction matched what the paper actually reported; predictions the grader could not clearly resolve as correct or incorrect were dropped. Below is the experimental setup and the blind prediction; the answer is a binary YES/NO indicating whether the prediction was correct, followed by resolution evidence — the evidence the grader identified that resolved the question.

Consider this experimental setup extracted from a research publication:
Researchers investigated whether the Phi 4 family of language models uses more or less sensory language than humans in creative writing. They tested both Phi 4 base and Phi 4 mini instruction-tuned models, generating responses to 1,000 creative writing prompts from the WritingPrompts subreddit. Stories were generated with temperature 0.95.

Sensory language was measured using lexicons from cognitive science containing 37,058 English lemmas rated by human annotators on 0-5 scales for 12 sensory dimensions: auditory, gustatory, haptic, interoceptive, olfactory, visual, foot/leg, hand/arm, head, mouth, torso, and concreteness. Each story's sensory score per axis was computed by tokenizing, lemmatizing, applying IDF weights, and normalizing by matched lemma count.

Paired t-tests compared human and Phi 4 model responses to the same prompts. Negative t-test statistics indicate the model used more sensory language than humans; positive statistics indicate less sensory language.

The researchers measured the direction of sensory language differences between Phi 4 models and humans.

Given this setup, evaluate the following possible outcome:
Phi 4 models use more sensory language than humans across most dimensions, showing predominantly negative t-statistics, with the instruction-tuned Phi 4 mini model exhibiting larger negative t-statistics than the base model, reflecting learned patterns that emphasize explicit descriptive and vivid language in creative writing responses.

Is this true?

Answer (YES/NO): NO